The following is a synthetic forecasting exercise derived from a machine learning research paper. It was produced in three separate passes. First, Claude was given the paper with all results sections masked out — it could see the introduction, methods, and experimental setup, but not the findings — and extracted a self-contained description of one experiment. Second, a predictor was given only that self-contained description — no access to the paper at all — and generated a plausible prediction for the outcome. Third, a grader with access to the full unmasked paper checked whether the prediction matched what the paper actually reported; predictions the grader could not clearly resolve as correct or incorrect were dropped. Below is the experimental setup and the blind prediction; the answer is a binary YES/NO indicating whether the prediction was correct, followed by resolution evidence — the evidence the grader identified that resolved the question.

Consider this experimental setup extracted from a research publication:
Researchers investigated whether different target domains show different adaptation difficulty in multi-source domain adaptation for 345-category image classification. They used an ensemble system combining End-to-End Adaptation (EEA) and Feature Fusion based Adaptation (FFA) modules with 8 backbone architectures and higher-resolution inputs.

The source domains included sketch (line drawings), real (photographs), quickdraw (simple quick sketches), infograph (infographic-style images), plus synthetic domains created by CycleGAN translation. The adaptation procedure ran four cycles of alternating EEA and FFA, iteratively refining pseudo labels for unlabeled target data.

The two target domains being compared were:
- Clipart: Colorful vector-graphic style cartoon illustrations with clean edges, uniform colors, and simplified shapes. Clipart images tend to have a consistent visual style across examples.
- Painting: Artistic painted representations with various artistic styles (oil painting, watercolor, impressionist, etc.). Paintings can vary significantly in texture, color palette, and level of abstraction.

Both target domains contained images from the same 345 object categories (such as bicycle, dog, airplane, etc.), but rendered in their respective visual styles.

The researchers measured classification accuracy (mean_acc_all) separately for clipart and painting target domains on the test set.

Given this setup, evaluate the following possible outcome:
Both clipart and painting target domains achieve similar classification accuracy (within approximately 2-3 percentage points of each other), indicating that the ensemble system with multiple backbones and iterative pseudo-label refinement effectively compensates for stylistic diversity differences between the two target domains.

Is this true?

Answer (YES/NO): NO